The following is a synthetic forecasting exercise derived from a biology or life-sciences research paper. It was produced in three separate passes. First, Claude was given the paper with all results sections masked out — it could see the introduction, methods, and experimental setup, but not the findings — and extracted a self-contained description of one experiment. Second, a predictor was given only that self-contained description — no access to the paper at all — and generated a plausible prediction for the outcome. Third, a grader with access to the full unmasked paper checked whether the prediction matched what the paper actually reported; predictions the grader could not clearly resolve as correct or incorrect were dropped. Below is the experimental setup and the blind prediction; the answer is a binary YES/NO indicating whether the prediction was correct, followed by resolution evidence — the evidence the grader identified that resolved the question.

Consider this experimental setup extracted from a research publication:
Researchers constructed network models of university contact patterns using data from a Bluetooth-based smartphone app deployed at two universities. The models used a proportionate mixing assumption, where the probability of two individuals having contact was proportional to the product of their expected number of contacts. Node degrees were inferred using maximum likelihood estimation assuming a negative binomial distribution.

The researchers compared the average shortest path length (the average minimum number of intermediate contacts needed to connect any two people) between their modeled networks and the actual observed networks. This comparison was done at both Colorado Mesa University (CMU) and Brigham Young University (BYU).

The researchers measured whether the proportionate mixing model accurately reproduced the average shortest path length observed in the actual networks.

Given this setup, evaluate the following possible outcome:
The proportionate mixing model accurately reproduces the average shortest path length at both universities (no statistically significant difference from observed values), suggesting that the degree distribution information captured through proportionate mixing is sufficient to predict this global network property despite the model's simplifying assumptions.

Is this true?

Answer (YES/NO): NO